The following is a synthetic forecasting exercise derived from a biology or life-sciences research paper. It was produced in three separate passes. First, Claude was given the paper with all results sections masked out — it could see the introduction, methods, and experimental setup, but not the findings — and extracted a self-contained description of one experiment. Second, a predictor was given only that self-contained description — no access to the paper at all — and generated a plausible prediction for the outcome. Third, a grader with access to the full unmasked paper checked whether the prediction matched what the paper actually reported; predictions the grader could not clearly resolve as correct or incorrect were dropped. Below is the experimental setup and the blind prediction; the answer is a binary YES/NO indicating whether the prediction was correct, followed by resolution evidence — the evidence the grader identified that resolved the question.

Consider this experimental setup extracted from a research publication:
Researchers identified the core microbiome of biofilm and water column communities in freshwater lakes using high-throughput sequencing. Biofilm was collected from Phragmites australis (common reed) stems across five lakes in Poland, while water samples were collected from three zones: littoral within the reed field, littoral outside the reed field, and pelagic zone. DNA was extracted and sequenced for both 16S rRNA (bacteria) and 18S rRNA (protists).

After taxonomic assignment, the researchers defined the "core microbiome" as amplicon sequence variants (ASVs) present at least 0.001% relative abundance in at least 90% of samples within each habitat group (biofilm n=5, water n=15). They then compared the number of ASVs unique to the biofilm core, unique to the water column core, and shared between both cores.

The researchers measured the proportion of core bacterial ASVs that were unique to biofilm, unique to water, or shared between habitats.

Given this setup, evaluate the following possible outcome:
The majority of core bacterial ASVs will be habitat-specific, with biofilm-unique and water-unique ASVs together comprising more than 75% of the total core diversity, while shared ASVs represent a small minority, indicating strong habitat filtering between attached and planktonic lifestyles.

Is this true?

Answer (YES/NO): NO